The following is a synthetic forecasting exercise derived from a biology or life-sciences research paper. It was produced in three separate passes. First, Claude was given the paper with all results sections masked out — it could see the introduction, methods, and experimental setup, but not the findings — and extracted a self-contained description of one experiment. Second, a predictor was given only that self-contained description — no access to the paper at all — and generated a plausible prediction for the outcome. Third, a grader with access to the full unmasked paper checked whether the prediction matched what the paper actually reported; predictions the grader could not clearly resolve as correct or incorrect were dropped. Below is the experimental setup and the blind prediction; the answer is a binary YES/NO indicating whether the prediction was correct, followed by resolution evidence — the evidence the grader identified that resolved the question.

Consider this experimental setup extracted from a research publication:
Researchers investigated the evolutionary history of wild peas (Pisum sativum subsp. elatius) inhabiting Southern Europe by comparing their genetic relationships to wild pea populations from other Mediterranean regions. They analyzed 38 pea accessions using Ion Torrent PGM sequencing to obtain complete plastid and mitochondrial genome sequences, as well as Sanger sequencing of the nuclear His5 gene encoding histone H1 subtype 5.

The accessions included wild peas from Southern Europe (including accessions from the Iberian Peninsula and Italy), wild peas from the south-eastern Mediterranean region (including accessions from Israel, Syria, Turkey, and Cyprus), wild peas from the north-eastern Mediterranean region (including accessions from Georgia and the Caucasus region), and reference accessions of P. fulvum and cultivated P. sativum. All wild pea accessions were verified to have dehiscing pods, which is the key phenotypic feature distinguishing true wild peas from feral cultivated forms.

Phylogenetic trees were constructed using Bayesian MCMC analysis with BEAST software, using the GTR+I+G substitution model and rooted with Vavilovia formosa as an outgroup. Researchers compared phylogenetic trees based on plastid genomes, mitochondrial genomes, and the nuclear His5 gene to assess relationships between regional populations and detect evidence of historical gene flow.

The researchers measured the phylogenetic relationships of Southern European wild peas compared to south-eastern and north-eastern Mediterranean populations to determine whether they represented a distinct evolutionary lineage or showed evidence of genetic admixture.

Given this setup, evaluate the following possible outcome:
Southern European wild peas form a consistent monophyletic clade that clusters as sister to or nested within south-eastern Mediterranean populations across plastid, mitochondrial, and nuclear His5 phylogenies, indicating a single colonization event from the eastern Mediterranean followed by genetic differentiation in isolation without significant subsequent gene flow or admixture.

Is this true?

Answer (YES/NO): NO